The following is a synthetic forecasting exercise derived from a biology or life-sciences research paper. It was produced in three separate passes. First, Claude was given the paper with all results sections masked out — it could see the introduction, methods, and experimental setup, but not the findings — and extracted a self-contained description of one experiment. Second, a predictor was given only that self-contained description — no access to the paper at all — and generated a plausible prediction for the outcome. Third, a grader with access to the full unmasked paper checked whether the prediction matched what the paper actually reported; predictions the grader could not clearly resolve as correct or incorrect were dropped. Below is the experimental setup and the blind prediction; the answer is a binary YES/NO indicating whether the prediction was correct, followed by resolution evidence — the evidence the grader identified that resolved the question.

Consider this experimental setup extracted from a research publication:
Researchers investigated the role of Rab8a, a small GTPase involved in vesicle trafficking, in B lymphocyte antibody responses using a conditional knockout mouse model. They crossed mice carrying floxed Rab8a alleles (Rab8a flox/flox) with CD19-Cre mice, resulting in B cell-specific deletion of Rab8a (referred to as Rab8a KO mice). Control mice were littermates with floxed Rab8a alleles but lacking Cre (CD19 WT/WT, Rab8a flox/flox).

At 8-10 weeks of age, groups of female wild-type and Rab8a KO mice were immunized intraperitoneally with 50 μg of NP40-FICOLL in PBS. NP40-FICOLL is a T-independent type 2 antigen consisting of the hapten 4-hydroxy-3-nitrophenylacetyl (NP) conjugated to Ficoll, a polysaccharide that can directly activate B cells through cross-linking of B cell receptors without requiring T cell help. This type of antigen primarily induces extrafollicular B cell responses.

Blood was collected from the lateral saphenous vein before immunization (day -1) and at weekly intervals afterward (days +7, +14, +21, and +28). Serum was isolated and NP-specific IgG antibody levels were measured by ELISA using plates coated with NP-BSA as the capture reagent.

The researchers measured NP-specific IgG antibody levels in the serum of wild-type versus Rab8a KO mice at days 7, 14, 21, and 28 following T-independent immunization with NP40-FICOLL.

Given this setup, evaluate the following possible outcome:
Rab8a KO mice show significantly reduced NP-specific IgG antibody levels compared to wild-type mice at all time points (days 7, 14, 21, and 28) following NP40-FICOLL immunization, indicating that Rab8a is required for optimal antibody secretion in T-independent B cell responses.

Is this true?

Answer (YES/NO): NO